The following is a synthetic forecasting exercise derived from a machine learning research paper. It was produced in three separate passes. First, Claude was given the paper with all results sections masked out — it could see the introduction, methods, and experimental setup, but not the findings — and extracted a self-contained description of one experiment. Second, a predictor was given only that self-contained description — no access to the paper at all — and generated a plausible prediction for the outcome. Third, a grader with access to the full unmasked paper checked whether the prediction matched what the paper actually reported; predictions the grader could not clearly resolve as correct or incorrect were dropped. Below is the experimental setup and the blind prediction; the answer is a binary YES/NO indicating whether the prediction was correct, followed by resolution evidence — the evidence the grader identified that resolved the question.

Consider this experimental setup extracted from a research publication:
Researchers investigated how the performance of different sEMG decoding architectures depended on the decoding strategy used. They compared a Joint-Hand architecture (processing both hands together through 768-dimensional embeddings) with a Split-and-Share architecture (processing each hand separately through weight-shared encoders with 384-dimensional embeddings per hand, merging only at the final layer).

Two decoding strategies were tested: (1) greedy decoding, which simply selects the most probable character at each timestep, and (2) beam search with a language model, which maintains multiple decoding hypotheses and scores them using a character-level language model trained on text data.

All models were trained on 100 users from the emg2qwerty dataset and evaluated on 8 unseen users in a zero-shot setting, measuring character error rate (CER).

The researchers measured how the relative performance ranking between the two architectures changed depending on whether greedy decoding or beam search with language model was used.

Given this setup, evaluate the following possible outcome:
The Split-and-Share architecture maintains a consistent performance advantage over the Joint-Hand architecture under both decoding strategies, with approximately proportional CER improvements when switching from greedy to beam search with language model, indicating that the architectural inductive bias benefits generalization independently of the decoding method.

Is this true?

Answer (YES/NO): NO